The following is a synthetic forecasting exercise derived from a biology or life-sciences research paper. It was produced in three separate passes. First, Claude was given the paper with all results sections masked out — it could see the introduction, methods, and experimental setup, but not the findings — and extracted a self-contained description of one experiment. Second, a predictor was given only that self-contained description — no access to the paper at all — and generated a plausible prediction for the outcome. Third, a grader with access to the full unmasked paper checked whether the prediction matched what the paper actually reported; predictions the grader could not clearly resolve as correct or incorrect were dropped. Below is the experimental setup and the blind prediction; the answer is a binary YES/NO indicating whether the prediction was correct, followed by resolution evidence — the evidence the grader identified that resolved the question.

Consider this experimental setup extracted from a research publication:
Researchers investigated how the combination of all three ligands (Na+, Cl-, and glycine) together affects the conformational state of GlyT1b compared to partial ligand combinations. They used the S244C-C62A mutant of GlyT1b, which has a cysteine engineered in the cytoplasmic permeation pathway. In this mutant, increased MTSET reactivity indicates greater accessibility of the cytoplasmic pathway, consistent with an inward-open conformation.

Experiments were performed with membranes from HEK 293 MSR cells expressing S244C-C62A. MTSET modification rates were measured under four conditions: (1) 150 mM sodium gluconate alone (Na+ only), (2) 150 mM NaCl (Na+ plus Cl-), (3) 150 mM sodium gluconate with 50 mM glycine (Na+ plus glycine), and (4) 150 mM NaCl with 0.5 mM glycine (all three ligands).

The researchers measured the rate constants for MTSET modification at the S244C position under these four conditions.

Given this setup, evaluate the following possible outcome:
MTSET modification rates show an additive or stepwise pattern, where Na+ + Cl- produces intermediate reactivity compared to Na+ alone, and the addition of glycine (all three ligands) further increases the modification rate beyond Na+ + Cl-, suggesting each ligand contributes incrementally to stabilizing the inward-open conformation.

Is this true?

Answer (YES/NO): NO